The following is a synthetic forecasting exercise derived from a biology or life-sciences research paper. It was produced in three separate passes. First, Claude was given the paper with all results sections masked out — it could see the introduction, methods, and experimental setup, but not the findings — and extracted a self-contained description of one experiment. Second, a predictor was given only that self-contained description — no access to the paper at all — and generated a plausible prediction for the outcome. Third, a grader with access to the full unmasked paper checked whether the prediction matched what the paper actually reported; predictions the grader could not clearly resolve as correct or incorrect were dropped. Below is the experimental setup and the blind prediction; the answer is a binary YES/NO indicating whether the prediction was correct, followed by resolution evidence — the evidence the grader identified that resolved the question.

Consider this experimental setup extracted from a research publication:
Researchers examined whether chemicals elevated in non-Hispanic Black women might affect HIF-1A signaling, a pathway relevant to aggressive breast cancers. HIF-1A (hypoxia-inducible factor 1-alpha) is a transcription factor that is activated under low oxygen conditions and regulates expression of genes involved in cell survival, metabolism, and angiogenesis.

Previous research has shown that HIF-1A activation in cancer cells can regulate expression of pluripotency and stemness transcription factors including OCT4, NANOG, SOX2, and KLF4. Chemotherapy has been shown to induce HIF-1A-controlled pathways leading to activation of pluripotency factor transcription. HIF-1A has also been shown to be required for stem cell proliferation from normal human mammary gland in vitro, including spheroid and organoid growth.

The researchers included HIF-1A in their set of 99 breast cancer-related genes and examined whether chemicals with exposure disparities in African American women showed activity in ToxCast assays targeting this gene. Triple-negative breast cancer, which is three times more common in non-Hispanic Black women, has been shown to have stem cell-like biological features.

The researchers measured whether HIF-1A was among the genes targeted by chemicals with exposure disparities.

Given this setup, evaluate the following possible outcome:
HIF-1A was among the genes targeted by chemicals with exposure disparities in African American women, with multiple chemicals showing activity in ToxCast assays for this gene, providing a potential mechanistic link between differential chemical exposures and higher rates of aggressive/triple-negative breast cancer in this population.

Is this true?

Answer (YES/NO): YES